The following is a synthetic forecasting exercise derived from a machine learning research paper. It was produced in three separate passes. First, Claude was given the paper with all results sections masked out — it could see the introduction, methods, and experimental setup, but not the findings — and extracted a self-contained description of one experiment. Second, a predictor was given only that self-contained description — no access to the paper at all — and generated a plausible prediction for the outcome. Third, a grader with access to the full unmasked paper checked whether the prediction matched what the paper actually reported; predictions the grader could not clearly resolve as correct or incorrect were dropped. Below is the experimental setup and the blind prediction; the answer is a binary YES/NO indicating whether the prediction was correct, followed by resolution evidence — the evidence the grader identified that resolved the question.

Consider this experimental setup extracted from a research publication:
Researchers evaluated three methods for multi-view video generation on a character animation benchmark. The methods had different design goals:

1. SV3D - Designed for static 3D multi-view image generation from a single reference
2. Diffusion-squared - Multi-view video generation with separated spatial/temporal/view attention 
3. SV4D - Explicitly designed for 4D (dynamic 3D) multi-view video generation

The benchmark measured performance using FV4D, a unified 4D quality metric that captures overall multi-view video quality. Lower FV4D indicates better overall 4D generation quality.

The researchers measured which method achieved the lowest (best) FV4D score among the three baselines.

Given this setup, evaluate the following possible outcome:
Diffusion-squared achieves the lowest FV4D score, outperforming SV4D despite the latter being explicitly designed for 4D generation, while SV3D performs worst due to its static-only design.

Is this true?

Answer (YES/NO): YES